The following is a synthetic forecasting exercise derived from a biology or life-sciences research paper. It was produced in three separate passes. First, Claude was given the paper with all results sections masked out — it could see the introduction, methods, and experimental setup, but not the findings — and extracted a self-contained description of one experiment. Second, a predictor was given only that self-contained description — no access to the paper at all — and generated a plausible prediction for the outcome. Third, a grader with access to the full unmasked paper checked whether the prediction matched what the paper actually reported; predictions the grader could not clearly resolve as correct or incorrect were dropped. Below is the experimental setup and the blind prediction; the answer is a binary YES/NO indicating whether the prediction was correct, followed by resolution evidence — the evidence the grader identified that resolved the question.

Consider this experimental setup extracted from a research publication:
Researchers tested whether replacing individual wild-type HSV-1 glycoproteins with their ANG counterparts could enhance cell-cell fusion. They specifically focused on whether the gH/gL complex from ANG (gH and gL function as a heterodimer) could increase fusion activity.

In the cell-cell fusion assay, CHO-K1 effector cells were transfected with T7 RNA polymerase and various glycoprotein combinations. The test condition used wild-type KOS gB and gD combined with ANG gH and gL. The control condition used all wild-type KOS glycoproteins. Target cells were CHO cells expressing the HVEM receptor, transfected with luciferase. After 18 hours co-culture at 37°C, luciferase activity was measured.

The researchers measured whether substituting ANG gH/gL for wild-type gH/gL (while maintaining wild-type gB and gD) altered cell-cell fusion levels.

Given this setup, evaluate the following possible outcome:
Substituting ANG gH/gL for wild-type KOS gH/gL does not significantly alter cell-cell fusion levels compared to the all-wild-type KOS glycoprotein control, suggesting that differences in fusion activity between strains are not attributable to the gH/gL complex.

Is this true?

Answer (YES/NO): YES